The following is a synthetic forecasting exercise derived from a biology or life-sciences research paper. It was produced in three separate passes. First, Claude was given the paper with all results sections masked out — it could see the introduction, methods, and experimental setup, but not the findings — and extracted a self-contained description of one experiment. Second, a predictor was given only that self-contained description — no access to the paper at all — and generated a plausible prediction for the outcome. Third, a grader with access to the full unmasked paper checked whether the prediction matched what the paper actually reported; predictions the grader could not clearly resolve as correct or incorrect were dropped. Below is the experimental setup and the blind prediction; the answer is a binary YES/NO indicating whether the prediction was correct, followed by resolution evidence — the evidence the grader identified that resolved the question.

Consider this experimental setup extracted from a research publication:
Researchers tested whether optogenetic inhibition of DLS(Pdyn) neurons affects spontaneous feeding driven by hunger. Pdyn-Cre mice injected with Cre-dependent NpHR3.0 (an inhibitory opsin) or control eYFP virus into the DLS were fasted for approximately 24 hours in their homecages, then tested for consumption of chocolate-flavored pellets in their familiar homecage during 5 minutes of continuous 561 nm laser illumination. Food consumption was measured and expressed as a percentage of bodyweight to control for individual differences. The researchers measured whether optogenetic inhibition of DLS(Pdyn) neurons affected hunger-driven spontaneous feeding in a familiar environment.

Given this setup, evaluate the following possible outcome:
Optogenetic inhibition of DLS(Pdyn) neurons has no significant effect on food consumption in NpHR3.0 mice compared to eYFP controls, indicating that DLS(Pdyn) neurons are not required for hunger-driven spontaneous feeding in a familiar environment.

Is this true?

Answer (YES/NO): YES